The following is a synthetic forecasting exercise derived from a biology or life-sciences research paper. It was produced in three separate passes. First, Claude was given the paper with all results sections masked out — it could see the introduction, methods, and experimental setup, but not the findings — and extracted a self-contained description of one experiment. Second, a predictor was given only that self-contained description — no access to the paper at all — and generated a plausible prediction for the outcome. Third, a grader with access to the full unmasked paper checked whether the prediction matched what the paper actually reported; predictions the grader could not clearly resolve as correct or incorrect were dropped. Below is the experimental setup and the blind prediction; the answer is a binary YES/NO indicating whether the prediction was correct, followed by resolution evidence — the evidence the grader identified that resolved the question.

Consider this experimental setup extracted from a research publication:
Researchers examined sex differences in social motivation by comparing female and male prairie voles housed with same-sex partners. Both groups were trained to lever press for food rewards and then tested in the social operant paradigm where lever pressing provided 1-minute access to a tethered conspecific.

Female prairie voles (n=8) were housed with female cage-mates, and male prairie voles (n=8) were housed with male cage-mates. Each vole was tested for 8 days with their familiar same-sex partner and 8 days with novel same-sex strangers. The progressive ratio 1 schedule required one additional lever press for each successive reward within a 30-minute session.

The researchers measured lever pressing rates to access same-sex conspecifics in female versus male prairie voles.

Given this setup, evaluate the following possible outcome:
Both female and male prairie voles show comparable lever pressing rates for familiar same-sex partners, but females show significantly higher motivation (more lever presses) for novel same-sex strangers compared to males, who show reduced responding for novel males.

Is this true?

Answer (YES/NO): NO